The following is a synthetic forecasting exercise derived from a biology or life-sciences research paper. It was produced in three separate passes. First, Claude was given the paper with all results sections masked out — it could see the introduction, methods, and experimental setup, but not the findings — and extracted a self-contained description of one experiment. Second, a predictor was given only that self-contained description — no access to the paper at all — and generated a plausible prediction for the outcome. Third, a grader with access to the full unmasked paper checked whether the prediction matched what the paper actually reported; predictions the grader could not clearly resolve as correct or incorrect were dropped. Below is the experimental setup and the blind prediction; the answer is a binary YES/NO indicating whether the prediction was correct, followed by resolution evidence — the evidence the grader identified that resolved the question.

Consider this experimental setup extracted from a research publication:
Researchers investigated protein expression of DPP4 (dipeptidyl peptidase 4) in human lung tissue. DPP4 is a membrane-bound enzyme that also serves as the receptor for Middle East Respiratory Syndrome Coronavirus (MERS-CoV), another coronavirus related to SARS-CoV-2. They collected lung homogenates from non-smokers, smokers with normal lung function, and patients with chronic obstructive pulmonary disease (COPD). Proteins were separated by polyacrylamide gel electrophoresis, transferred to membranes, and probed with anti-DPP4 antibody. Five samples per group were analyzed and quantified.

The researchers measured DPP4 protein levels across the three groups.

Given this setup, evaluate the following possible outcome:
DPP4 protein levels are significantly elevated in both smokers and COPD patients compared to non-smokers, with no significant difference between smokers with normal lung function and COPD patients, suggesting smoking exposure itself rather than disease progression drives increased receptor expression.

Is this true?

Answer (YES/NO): NO